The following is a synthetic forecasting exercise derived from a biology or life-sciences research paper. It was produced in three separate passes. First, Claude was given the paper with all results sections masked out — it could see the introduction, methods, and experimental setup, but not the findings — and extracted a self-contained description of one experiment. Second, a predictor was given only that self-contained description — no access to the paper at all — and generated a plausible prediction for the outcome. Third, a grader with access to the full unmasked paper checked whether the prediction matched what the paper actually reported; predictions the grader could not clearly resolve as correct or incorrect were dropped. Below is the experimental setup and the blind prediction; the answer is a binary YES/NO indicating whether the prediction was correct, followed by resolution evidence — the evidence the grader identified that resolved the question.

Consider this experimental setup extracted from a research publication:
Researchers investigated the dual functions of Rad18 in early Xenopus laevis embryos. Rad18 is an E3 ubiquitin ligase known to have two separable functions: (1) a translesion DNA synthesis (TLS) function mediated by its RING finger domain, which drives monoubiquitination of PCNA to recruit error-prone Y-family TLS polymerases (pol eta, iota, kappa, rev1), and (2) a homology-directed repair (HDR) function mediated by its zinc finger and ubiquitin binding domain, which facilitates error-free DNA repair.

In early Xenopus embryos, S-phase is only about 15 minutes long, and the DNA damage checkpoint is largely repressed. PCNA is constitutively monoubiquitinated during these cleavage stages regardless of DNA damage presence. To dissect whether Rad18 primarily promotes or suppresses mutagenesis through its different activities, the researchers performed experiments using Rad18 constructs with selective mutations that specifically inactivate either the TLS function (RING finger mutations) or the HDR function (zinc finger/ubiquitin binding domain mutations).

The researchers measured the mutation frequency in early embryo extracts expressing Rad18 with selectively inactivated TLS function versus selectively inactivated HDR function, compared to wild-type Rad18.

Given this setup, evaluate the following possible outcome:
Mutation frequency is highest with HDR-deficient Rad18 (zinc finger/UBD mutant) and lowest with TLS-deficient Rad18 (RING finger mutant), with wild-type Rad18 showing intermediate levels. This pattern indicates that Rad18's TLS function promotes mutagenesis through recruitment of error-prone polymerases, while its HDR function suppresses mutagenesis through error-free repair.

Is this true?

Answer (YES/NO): YES